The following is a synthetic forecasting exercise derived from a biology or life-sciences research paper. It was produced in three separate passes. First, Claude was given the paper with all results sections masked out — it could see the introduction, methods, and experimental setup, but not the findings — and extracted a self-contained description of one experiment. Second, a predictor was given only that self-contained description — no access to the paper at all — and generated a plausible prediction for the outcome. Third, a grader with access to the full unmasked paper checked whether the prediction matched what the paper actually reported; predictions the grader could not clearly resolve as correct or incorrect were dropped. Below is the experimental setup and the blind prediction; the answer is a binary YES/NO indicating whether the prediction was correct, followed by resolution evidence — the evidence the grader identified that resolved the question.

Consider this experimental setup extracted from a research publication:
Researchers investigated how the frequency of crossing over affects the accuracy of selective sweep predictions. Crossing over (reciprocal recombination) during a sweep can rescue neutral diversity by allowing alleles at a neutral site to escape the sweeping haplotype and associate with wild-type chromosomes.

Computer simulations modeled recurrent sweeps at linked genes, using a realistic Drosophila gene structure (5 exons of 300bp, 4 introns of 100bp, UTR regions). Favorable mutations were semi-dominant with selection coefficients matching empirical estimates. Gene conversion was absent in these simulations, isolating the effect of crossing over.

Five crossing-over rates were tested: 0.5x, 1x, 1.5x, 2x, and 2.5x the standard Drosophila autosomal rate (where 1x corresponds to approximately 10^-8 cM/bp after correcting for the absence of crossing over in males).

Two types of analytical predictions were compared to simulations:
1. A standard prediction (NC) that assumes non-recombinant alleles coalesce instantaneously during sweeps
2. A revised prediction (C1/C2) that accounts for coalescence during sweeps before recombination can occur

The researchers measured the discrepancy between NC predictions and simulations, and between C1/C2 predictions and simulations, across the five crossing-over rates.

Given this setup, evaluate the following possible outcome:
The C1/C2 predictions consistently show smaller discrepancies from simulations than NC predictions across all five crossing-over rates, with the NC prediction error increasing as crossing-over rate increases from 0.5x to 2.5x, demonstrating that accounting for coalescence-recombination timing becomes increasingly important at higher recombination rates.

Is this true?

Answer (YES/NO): NO